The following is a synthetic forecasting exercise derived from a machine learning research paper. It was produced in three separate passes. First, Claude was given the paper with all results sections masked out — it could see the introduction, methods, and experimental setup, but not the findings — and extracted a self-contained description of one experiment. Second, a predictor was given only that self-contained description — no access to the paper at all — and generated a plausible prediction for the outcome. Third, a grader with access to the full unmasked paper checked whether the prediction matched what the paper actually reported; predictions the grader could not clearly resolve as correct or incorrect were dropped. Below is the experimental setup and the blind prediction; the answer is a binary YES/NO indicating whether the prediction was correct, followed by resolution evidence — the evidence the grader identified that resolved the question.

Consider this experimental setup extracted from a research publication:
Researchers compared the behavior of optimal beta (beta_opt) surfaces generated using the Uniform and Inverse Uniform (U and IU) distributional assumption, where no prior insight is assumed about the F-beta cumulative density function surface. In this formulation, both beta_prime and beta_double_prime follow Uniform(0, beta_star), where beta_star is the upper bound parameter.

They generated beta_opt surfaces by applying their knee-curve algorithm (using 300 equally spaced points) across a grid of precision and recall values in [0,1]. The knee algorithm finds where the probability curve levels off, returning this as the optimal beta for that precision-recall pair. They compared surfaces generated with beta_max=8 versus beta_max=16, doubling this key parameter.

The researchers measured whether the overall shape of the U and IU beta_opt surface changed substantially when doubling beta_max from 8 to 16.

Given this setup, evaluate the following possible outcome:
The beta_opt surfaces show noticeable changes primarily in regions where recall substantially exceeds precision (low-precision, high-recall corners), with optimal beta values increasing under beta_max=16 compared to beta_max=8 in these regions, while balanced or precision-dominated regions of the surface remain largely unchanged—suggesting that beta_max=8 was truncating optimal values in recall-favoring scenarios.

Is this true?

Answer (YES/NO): NO